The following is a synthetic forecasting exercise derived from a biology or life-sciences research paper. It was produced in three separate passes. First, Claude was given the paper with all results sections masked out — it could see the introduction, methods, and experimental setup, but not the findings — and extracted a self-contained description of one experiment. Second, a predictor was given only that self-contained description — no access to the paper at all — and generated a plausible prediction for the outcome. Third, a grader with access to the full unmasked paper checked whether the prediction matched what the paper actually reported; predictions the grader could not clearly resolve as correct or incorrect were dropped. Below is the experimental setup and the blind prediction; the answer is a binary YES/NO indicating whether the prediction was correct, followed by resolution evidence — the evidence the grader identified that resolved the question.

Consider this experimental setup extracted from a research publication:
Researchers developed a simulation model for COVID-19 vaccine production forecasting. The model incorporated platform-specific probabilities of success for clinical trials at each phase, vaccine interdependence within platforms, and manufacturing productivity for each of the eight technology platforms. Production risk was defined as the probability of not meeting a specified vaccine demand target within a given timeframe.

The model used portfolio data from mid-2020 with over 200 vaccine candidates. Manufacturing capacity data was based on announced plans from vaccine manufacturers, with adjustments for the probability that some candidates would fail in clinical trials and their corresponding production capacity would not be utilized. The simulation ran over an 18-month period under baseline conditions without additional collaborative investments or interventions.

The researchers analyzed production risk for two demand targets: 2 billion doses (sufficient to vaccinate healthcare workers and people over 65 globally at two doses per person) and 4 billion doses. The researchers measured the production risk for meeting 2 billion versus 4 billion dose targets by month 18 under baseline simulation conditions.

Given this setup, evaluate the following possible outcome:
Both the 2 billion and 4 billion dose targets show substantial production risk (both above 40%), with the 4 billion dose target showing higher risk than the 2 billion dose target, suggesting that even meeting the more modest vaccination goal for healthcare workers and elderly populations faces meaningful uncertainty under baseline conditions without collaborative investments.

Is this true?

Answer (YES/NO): YES